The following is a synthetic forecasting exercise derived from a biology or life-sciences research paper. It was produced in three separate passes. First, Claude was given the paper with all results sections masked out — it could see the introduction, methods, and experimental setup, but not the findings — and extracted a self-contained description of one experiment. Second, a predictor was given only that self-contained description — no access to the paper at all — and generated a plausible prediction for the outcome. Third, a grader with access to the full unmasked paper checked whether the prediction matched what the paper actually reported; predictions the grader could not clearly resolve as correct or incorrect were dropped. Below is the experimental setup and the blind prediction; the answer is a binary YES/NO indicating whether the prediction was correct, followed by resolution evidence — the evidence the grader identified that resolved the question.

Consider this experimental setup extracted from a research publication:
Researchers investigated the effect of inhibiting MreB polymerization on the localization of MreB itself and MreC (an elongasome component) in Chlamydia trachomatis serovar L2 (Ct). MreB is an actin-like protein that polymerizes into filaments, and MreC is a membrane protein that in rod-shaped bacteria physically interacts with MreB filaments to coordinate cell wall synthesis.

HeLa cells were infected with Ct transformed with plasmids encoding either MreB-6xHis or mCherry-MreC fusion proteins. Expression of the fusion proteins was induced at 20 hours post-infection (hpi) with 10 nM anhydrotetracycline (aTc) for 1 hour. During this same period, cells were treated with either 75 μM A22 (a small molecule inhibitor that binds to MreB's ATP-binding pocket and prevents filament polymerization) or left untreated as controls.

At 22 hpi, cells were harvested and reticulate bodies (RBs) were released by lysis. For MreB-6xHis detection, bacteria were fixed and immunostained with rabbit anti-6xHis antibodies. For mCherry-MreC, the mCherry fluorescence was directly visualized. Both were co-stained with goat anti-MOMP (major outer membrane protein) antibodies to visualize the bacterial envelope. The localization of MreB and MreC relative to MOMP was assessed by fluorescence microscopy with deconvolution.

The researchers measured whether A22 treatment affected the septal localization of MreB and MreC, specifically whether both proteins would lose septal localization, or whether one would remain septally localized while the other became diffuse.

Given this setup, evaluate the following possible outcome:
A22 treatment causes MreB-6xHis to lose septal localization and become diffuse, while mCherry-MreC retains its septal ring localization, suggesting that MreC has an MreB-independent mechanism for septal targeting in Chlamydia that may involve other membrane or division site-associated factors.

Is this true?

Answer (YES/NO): NO